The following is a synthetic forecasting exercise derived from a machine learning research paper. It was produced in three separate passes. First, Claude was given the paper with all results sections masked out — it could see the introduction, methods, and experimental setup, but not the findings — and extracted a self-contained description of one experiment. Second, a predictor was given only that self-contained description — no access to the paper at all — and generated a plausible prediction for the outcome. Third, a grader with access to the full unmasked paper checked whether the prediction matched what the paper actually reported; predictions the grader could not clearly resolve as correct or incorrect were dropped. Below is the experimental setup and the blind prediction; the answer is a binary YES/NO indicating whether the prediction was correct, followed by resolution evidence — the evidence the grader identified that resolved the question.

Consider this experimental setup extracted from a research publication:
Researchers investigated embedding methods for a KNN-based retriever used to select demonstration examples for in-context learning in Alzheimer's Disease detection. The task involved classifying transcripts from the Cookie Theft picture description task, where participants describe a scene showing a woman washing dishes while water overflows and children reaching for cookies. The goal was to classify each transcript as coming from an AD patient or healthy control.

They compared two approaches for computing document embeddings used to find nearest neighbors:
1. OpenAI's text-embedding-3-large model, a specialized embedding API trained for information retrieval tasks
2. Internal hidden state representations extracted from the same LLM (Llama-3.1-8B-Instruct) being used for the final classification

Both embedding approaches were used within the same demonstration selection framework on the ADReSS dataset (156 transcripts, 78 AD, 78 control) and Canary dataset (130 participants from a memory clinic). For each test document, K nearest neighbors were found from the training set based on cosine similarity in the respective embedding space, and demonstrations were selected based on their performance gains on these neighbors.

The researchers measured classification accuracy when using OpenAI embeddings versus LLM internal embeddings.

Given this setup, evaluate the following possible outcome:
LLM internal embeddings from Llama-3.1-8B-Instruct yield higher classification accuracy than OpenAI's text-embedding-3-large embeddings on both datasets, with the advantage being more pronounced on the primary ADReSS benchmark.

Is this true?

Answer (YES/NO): NO